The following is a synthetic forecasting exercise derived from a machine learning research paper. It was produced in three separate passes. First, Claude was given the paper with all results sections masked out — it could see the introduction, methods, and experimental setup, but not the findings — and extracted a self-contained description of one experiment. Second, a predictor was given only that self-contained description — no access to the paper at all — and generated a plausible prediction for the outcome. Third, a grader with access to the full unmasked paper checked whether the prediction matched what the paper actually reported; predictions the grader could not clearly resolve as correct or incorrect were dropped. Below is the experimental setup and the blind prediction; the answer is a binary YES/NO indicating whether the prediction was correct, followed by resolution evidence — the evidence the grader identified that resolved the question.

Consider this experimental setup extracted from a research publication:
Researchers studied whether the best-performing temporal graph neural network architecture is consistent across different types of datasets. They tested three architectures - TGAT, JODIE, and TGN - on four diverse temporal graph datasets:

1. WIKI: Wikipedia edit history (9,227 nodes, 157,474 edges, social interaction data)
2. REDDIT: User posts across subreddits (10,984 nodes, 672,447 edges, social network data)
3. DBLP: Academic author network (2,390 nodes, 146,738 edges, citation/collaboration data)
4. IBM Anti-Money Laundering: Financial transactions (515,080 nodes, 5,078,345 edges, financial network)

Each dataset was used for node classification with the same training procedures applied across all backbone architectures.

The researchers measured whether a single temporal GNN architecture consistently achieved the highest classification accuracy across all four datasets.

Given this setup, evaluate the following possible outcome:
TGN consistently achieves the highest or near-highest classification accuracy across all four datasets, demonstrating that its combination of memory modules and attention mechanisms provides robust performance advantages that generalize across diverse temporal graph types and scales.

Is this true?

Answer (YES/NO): NO